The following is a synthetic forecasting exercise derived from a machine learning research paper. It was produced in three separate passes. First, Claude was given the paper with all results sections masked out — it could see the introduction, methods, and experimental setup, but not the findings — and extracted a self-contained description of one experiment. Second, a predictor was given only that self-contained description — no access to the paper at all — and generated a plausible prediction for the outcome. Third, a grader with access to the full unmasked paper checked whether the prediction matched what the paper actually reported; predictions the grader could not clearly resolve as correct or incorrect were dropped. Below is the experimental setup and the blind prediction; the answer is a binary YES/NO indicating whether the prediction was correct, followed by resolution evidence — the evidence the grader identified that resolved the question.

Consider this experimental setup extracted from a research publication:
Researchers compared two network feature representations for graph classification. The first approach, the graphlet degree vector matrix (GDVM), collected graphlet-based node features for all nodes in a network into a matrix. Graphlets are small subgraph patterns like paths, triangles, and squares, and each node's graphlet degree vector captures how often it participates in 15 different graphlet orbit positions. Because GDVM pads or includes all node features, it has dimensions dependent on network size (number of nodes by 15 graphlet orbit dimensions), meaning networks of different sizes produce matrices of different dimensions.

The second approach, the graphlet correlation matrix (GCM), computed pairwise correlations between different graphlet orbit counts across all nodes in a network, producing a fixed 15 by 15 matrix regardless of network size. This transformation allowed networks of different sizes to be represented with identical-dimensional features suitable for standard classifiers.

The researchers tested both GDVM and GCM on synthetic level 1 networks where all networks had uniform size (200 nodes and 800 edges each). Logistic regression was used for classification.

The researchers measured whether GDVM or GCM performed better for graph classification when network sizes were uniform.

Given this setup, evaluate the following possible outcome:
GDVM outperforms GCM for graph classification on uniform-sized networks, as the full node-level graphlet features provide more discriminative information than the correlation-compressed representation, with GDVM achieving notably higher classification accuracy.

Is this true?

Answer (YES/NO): YES